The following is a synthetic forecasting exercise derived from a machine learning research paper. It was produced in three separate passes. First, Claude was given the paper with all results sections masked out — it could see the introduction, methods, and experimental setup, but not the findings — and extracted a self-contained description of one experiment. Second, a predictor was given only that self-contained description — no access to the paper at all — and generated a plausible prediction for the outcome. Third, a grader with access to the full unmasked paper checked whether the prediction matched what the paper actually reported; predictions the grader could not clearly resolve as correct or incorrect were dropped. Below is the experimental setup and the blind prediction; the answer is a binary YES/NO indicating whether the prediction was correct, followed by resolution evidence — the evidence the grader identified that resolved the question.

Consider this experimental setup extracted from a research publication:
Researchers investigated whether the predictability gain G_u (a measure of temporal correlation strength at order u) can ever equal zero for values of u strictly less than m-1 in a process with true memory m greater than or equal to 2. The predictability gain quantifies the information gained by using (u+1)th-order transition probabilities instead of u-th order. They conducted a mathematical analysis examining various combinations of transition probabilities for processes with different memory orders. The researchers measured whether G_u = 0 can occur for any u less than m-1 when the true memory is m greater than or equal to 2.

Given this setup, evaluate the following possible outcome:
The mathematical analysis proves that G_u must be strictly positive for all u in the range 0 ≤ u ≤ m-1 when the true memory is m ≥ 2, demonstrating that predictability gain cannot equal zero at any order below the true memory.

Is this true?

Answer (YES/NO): NO